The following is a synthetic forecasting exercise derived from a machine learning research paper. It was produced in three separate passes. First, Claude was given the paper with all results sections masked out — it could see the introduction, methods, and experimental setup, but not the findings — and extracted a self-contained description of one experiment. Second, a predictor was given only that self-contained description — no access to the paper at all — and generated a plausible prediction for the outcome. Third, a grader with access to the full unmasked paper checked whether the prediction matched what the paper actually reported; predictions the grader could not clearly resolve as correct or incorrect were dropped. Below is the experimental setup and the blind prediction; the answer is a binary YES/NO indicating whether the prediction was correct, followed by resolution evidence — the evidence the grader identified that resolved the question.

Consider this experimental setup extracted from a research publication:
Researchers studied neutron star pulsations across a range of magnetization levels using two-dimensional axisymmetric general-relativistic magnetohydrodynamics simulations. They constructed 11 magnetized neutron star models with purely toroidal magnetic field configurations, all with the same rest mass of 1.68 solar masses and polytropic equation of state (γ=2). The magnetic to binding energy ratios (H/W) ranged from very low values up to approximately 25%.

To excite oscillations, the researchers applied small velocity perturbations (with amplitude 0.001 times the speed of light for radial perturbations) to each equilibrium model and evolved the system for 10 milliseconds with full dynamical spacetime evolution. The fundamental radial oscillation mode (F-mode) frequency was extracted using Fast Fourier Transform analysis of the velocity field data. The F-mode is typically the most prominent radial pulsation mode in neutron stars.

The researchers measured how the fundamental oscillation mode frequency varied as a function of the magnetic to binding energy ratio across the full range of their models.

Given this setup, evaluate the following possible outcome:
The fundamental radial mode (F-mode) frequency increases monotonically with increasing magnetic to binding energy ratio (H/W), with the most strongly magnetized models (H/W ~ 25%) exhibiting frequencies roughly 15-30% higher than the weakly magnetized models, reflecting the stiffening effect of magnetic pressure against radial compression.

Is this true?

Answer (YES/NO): NO